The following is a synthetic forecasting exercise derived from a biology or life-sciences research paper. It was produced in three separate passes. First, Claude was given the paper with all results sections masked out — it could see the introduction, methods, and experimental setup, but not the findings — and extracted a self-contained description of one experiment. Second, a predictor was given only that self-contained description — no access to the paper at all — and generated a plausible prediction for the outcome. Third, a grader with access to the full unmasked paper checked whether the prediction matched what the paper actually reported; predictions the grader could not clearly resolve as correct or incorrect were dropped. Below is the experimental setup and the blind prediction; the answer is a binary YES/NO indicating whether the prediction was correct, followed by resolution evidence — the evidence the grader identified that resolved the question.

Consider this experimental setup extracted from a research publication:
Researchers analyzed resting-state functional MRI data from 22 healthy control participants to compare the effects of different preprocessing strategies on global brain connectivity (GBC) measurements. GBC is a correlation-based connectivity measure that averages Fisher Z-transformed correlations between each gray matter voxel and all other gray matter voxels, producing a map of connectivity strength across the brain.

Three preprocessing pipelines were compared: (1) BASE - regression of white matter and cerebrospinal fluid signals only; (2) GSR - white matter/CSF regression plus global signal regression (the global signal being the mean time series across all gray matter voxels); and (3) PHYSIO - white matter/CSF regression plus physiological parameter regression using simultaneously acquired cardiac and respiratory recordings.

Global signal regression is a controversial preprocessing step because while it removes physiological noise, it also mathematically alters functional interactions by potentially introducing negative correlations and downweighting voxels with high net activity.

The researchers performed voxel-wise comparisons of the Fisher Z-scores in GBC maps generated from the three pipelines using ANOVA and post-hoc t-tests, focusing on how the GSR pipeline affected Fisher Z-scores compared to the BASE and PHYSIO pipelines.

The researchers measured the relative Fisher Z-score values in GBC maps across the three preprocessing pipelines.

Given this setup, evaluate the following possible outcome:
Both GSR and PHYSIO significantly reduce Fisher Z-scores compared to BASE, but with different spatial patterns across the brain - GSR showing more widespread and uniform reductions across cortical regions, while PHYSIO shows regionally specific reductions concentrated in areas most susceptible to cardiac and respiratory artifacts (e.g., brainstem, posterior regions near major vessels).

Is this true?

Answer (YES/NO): NO